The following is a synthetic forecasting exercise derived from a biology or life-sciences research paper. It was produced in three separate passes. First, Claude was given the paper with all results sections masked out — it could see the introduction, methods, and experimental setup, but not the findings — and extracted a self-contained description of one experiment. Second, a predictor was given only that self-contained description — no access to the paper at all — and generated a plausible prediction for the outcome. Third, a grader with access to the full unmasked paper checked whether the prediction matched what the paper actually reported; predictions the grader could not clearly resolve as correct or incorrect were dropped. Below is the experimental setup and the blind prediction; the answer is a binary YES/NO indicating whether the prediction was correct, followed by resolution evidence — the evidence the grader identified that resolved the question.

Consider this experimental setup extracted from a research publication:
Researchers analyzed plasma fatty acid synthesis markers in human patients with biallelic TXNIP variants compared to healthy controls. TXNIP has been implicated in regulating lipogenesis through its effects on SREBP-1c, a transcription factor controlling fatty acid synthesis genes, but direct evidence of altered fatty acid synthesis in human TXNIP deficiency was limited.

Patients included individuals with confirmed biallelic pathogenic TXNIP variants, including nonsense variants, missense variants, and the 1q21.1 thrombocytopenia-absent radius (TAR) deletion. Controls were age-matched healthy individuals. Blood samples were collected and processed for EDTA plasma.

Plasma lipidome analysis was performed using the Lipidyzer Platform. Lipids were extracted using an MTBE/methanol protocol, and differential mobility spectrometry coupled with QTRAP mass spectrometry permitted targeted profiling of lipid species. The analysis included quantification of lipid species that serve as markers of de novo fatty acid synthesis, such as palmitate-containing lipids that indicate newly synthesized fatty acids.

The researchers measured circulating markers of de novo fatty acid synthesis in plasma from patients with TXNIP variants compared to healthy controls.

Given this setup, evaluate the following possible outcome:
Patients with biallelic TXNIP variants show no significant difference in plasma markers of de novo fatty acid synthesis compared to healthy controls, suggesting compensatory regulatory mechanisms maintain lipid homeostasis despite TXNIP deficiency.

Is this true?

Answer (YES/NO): NO